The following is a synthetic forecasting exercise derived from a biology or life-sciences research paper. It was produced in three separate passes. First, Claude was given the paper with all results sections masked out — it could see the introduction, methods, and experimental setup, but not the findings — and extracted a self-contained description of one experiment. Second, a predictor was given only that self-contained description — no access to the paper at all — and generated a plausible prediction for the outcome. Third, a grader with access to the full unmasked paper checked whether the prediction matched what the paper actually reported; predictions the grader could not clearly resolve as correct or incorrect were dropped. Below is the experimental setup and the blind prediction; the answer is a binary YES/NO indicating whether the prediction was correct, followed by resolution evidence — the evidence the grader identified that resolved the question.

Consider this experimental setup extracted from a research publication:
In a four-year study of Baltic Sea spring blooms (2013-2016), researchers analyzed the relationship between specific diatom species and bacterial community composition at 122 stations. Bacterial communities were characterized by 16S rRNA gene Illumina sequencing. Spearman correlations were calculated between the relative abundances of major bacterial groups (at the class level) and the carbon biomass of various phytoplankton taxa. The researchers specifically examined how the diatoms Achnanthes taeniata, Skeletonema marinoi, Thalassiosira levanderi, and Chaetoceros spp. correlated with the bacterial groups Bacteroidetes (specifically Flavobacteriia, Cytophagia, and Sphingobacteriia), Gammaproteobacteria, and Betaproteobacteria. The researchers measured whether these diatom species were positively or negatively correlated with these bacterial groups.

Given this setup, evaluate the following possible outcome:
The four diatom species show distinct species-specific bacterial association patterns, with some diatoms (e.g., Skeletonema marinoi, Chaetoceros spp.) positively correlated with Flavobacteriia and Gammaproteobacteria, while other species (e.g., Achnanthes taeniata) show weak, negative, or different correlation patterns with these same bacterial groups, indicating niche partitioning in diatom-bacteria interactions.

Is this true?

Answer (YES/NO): NO